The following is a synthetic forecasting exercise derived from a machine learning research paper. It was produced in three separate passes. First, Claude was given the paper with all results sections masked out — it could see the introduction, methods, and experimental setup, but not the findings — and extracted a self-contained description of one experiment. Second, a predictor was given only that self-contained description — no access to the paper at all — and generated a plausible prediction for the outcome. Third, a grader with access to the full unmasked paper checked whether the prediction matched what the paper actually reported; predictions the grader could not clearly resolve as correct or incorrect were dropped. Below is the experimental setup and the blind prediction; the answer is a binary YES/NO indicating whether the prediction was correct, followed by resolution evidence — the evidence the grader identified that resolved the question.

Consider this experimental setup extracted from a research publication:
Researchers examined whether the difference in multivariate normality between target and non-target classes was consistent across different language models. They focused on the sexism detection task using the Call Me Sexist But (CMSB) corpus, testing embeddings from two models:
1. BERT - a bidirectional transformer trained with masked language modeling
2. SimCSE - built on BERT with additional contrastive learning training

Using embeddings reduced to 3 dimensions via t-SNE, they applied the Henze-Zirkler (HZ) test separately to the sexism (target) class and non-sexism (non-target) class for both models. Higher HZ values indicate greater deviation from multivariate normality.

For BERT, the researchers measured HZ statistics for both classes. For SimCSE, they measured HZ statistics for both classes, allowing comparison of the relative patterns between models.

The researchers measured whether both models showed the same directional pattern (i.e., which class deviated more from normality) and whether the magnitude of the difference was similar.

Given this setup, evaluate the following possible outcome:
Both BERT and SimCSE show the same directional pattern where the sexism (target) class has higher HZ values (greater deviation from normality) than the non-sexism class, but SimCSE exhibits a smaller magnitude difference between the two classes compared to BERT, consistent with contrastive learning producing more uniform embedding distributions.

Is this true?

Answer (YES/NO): NO